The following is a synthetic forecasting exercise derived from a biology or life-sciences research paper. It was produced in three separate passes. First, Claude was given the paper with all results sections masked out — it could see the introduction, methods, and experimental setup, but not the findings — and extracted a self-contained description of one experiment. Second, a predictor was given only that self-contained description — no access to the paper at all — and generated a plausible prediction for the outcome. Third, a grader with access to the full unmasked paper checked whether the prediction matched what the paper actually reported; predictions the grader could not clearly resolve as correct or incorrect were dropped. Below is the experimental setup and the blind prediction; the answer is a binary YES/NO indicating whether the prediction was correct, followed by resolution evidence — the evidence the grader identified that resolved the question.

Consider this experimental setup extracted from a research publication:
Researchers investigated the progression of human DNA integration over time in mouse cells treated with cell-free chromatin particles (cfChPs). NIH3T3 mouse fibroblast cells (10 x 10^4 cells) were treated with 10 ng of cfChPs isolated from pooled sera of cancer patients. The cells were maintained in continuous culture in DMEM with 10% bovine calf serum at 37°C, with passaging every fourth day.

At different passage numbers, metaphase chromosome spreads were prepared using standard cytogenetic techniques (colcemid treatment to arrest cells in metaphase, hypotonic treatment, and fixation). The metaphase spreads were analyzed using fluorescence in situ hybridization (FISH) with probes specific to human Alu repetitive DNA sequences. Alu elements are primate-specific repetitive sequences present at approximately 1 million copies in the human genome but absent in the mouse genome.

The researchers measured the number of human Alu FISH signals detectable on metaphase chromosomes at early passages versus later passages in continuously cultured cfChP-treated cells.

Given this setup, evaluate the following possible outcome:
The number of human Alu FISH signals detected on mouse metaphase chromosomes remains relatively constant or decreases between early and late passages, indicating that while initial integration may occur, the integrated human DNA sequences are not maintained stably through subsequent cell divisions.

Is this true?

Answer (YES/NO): NO